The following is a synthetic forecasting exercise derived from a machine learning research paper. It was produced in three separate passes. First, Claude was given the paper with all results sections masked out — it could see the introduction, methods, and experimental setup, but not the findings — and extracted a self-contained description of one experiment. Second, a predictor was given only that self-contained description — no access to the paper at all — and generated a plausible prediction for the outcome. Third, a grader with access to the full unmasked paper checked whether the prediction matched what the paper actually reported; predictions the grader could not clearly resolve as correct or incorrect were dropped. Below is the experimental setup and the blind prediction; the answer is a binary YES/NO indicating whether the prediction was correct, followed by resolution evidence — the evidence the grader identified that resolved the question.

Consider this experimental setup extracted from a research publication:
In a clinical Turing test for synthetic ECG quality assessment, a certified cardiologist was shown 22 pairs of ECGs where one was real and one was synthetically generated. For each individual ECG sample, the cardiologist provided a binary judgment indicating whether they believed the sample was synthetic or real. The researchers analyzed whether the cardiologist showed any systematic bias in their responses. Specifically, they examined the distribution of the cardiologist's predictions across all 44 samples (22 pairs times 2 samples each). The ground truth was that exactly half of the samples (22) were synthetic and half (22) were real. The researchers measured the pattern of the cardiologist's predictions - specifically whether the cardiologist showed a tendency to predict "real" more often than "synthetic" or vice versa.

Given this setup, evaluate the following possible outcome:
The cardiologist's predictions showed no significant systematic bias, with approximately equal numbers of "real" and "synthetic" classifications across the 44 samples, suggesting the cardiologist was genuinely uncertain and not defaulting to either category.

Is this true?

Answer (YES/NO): NO